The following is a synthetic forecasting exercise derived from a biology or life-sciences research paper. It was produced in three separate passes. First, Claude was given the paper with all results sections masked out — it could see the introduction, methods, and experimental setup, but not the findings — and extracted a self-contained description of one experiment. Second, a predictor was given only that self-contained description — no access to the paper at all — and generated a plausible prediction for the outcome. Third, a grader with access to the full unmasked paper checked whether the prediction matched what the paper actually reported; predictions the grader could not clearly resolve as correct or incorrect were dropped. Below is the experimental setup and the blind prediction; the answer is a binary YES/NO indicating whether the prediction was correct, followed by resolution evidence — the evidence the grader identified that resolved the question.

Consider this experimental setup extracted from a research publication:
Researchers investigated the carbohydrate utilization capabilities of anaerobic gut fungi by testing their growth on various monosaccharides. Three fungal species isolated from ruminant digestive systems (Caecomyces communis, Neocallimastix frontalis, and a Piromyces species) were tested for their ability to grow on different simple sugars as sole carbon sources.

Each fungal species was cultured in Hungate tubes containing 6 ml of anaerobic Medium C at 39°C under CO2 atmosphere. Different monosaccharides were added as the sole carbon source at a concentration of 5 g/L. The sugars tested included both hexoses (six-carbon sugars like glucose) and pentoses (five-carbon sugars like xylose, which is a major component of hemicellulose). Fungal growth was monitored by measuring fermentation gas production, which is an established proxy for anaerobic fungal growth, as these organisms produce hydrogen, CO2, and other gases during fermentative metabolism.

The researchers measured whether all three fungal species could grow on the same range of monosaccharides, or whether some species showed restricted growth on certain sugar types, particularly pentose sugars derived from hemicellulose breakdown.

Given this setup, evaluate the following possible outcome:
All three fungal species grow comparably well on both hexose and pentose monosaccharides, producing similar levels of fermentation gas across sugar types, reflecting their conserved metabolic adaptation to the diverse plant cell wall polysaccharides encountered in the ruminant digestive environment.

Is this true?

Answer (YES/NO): NO